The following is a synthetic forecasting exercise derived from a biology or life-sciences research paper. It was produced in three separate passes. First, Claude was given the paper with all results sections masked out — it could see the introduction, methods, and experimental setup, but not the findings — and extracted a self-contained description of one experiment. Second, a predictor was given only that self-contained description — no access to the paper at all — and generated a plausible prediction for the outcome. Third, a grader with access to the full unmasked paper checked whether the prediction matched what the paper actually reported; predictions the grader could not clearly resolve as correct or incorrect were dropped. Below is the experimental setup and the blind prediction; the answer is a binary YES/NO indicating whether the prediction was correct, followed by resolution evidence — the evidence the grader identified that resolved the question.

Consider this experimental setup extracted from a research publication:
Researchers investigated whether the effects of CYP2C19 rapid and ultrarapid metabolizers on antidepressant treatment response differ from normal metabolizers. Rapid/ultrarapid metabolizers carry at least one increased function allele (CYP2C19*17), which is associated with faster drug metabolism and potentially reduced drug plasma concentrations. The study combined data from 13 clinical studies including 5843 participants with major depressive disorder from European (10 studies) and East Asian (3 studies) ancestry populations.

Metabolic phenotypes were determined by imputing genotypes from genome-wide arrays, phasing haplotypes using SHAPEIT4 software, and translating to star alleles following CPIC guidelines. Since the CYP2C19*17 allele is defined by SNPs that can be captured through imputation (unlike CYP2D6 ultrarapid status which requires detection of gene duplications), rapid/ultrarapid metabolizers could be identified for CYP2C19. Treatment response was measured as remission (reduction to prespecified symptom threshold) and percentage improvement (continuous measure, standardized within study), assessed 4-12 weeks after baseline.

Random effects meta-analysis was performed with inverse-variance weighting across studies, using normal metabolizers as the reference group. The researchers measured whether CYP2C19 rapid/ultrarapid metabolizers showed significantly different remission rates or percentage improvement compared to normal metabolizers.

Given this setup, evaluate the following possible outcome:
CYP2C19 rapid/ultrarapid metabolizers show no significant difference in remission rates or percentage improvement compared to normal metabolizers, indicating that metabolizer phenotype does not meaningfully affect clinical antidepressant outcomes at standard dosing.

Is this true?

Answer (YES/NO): YES